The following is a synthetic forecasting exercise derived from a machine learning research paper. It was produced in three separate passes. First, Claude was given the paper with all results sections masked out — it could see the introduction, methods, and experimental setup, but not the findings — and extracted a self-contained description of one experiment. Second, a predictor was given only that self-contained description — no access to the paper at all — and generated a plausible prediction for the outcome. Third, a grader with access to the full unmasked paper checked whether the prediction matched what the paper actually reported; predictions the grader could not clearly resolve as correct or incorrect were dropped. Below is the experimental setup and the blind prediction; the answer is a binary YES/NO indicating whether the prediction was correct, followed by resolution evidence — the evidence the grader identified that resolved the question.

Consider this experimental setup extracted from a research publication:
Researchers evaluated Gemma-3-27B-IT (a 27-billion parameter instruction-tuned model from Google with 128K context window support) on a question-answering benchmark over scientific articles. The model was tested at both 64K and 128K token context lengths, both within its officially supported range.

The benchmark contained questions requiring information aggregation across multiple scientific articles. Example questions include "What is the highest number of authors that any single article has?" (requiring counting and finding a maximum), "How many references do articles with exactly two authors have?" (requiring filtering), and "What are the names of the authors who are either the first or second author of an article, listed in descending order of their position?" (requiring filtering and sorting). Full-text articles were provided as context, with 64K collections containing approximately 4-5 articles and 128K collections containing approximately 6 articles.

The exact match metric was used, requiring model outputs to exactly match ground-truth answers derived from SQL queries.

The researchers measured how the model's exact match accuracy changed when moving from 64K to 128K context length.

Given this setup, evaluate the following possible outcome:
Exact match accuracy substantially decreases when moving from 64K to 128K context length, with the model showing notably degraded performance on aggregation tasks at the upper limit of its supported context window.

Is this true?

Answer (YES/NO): NO